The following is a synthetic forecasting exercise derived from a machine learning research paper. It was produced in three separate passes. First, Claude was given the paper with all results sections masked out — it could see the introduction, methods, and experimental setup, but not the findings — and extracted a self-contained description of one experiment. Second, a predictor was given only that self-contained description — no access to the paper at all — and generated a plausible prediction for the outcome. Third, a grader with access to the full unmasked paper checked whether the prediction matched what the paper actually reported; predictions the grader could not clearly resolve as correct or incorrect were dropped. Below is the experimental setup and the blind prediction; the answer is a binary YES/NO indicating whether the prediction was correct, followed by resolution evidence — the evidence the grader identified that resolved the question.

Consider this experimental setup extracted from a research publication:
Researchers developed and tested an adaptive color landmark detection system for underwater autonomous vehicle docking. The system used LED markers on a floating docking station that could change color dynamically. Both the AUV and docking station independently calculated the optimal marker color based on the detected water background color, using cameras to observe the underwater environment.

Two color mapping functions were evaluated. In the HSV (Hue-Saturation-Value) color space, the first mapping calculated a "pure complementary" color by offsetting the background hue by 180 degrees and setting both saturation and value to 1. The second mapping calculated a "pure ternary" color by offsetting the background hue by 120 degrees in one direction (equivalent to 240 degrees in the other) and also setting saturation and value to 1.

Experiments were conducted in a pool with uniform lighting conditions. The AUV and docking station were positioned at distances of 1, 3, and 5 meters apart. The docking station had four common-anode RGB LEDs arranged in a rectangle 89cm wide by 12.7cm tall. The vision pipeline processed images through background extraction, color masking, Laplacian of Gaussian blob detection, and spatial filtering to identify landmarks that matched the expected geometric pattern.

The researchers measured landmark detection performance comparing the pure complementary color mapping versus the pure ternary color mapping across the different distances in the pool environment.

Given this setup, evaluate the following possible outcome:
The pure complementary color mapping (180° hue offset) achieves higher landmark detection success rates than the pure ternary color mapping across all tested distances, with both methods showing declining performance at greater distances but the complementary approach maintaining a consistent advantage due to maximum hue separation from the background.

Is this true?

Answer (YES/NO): NO